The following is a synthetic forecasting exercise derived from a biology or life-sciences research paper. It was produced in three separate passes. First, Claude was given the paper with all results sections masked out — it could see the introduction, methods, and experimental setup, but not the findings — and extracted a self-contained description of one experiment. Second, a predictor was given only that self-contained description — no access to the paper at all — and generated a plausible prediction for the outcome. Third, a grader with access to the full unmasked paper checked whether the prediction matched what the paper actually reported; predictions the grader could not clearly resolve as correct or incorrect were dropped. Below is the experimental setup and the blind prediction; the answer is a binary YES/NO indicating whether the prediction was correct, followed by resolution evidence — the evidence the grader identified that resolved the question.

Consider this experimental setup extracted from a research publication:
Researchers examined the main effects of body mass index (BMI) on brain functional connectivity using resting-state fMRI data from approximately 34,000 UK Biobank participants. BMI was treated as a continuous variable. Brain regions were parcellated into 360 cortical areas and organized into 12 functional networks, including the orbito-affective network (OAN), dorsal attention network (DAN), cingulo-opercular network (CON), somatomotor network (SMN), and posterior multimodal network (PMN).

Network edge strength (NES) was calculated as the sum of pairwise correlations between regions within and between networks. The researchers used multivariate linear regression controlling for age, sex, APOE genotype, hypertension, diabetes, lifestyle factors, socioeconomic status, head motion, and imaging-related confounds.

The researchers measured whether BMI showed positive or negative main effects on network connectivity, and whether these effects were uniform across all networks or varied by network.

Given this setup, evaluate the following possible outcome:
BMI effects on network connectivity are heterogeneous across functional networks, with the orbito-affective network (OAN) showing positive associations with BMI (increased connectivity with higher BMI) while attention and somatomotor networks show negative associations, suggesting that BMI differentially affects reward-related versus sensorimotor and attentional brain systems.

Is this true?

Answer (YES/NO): NO